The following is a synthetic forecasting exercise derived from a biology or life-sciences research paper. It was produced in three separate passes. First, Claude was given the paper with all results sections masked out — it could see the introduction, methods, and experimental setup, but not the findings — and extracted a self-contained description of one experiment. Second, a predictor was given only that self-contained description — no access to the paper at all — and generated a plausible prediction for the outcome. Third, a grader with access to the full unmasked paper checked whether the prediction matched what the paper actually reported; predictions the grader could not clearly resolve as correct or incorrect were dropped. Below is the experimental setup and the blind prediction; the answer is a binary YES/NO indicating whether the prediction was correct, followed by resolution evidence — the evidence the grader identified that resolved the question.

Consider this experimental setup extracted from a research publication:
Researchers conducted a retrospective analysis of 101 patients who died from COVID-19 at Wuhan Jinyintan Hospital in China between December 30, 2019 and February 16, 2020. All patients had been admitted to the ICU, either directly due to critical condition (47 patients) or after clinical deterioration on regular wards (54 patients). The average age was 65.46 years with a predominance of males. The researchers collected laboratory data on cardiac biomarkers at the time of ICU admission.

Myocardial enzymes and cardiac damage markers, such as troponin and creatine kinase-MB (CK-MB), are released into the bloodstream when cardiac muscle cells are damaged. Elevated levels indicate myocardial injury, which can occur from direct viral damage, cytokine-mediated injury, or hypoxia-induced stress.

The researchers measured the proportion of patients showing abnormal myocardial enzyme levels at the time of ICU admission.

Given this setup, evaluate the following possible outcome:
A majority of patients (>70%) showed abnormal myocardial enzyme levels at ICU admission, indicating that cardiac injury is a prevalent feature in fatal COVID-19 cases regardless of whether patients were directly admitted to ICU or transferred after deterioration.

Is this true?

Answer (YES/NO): YES